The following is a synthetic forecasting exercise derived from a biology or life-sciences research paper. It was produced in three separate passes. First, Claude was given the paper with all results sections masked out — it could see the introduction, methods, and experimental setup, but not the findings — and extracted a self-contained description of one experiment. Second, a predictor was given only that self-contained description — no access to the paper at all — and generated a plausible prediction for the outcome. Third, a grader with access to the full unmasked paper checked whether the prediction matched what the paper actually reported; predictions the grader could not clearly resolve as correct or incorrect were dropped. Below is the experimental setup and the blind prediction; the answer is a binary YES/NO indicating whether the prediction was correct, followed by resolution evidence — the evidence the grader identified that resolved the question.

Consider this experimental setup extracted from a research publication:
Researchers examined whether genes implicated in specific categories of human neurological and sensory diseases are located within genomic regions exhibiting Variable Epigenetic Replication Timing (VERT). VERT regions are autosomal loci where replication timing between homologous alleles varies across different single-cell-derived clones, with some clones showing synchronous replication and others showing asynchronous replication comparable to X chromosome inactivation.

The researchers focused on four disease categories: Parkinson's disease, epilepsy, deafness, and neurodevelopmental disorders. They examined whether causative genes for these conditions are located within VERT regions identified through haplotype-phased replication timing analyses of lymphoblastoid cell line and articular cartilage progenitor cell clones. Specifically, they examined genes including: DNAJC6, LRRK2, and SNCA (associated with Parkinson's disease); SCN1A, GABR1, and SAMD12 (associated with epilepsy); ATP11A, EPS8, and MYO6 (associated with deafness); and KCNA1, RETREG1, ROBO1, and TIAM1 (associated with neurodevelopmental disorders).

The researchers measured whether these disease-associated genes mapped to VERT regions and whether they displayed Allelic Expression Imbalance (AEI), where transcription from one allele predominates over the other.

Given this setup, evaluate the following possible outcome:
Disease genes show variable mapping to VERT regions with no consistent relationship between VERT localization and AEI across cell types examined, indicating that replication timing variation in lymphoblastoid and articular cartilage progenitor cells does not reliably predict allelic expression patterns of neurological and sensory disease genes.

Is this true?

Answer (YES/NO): NO